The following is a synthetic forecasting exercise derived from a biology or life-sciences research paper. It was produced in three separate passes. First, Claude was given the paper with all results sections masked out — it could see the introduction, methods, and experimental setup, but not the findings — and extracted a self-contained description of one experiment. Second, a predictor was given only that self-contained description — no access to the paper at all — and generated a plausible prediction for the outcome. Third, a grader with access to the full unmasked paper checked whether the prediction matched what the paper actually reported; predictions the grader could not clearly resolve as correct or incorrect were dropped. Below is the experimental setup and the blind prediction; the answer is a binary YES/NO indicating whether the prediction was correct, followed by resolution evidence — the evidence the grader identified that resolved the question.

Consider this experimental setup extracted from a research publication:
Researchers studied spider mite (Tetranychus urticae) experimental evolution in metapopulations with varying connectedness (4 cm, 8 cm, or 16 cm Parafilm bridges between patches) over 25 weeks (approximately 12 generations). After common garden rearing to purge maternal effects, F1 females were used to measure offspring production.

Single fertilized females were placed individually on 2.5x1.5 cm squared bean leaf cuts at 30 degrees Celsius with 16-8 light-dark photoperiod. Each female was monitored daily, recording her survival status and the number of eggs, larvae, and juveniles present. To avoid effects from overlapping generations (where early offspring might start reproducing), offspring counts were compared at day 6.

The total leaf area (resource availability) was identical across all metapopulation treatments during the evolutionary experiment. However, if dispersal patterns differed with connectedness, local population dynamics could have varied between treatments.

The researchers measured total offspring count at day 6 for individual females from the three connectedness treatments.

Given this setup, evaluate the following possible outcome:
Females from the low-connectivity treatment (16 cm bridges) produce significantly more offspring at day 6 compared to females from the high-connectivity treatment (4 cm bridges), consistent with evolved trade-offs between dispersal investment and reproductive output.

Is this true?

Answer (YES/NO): NO